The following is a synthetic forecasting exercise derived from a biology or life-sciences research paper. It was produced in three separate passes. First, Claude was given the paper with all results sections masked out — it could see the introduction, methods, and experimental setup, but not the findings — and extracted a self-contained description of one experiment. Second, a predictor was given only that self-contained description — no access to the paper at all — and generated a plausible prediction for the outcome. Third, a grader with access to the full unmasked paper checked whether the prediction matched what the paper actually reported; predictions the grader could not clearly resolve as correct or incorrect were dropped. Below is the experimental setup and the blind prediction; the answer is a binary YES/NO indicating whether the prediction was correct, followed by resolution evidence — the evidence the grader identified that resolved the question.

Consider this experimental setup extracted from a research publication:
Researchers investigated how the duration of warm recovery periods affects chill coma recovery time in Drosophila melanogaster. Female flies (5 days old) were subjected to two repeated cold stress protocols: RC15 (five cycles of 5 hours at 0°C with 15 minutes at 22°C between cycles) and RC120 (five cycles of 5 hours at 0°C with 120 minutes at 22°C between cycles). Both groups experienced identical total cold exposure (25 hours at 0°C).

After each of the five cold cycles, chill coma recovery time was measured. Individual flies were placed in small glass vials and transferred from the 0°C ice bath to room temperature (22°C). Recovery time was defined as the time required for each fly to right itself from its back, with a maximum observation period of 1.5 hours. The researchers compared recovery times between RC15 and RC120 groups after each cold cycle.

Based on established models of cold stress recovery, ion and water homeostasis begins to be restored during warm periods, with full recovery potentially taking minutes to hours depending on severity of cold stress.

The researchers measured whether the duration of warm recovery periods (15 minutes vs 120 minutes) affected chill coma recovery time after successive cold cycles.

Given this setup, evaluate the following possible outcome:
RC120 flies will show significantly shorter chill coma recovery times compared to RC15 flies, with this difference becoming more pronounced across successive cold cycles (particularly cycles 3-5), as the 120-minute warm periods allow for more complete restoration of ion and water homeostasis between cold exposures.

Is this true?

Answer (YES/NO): YES